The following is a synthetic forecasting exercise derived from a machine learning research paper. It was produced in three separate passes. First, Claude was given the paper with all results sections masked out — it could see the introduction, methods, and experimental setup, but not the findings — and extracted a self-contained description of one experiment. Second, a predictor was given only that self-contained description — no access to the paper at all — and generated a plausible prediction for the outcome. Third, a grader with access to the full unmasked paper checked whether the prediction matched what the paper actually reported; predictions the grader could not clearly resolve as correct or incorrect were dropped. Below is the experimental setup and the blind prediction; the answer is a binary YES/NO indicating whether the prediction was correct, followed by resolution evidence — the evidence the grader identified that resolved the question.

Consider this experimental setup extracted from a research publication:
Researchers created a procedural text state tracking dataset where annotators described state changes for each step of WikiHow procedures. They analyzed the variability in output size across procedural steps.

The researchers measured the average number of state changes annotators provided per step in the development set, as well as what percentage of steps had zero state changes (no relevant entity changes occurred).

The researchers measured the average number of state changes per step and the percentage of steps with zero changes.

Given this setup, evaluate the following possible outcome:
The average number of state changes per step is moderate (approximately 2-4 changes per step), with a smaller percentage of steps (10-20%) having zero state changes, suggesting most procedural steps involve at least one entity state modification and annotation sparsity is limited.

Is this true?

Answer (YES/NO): NO